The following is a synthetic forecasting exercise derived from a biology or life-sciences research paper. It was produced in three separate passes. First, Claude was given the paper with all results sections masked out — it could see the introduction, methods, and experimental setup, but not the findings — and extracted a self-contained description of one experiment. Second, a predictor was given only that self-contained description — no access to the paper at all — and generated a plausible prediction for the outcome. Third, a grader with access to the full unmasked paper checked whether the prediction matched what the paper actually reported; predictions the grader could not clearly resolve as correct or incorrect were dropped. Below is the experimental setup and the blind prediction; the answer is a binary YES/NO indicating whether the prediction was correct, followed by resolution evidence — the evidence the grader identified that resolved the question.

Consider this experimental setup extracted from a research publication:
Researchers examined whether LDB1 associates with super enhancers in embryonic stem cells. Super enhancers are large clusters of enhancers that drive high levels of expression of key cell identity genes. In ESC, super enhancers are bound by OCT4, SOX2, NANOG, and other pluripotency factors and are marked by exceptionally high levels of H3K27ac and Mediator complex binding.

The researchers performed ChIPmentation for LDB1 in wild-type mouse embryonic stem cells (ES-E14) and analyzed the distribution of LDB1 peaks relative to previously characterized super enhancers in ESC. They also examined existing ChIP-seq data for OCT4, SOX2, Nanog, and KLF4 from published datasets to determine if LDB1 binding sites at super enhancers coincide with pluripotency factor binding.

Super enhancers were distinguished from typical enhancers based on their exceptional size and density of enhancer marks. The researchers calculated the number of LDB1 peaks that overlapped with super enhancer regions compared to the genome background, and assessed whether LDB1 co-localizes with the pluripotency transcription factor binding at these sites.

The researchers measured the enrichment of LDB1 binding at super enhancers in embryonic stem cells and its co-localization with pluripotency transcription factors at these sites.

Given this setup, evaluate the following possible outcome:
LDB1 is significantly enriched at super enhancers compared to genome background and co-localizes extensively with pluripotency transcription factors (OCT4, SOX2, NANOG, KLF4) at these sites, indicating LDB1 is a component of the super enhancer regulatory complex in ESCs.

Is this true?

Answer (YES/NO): YES